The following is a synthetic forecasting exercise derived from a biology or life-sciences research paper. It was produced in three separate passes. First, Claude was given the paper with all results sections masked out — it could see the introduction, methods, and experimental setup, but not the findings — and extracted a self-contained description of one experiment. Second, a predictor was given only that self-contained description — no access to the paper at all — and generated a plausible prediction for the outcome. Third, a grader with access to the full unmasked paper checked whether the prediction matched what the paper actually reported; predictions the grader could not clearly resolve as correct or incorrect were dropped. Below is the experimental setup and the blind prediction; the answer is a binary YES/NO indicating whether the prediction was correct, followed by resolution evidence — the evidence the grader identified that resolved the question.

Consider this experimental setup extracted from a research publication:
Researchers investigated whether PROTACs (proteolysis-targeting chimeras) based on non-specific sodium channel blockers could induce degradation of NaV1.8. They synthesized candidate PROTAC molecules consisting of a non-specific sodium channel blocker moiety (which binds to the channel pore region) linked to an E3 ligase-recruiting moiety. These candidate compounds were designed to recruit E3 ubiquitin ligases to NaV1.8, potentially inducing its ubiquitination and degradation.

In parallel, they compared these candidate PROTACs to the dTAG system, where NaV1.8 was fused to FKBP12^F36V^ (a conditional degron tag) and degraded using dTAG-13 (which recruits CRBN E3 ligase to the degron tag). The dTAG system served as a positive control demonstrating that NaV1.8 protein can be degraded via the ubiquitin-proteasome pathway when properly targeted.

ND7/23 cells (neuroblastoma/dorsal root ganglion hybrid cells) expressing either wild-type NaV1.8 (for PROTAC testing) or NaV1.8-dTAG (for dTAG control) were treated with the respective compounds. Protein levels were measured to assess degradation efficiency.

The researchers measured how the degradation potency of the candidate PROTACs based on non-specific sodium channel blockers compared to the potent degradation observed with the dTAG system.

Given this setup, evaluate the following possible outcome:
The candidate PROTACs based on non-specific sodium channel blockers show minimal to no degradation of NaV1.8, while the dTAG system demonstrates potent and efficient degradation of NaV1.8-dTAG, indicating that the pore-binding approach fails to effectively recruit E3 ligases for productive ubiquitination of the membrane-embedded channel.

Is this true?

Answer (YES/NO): YES